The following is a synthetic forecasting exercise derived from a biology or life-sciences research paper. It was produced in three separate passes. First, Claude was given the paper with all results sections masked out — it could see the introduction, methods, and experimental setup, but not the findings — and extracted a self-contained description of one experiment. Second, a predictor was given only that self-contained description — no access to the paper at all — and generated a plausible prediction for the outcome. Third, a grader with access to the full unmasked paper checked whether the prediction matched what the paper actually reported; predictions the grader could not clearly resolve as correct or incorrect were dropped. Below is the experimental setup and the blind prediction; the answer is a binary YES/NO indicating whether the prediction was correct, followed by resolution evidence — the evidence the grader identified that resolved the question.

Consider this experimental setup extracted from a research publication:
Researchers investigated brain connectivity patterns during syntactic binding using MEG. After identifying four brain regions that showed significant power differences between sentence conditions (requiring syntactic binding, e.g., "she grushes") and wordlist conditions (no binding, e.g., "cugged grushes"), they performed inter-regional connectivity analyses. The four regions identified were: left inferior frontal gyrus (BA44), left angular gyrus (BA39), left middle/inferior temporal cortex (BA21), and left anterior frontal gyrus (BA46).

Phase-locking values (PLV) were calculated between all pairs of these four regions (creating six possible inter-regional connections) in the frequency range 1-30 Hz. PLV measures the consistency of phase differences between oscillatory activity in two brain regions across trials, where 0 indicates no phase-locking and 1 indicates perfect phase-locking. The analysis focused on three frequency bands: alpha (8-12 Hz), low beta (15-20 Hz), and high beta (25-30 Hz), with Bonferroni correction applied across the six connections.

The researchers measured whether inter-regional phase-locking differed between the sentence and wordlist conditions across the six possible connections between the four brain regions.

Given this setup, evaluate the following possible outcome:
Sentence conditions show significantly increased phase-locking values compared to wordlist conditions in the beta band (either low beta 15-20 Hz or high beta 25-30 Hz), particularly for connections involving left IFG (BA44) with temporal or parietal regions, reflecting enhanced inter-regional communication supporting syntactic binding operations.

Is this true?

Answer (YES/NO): NO